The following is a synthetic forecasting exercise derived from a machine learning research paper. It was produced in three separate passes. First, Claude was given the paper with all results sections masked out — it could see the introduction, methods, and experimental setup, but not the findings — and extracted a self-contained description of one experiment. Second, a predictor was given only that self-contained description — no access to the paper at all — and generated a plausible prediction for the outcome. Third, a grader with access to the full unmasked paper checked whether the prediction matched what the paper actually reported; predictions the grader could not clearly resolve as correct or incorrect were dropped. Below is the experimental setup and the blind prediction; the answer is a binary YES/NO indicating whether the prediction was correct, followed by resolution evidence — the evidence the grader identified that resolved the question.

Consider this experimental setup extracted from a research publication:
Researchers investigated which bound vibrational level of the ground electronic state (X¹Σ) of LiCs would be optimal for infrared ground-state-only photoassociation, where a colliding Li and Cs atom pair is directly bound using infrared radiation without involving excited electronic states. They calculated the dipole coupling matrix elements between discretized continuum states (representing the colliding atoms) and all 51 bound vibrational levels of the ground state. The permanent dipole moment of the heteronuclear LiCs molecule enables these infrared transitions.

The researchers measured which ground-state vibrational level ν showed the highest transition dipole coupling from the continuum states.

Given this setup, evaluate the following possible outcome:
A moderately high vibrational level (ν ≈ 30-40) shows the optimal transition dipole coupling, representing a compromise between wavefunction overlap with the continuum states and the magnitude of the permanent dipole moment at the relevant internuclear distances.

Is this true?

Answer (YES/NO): NO